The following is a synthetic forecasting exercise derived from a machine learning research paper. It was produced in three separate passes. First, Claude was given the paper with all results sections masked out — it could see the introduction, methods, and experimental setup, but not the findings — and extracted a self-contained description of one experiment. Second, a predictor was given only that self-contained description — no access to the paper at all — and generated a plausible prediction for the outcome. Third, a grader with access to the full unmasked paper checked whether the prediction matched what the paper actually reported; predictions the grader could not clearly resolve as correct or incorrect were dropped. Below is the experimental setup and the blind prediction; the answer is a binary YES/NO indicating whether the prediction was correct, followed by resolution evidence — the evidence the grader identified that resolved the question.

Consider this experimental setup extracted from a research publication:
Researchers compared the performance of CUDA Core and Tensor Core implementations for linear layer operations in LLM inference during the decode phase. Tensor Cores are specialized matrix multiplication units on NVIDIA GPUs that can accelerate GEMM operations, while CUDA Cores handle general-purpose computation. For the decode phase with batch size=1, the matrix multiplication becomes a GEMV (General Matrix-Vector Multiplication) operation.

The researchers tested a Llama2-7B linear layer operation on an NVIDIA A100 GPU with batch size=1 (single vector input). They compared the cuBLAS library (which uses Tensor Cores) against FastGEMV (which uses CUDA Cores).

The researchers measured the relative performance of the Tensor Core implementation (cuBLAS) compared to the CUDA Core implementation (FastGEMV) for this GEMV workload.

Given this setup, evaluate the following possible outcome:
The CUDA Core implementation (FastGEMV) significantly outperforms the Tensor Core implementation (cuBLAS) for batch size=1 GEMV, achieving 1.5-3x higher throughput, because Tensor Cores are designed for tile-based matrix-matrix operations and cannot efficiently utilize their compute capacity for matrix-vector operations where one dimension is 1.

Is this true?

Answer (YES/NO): NO